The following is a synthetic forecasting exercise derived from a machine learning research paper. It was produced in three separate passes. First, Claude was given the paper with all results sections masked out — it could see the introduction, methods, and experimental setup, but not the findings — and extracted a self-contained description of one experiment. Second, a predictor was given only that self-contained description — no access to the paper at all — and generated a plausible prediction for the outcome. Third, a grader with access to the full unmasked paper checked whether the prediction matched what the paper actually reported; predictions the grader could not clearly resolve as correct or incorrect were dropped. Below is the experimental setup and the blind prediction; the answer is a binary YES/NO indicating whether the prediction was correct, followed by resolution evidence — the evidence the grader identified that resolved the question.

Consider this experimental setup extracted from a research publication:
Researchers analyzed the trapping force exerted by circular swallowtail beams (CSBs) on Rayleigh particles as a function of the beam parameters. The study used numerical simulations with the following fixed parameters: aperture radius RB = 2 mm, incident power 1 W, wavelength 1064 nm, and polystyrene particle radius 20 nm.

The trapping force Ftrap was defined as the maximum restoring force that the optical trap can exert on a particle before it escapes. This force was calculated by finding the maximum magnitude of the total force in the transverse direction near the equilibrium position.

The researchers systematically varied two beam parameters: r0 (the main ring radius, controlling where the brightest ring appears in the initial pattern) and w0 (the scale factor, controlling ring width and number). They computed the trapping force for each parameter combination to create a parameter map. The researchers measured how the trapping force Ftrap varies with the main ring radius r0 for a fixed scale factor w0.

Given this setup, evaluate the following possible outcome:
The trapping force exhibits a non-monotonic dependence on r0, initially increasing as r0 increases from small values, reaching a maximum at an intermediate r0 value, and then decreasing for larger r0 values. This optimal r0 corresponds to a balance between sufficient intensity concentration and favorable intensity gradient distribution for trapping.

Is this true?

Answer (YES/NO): YES